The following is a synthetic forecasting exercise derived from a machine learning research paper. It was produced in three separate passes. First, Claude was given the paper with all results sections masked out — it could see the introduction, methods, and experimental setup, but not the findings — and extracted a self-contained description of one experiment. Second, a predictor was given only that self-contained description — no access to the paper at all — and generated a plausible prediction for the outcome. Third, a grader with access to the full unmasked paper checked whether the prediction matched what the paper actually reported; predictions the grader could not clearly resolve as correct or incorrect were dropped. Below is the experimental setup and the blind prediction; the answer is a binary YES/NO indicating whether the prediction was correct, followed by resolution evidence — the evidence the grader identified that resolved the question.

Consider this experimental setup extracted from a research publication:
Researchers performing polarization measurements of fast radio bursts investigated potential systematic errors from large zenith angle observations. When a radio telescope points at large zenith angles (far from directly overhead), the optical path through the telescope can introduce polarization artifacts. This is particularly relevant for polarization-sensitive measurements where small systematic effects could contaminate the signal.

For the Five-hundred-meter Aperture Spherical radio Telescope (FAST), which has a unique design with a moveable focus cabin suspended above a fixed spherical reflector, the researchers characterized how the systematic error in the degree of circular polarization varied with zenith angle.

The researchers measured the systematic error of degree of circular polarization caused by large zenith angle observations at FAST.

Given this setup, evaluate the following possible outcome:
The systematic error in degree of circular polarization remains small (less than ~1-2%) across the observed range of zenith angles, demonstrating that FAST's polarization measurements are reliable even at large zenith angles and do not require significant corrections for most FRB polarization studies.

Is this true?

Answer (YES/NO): YES